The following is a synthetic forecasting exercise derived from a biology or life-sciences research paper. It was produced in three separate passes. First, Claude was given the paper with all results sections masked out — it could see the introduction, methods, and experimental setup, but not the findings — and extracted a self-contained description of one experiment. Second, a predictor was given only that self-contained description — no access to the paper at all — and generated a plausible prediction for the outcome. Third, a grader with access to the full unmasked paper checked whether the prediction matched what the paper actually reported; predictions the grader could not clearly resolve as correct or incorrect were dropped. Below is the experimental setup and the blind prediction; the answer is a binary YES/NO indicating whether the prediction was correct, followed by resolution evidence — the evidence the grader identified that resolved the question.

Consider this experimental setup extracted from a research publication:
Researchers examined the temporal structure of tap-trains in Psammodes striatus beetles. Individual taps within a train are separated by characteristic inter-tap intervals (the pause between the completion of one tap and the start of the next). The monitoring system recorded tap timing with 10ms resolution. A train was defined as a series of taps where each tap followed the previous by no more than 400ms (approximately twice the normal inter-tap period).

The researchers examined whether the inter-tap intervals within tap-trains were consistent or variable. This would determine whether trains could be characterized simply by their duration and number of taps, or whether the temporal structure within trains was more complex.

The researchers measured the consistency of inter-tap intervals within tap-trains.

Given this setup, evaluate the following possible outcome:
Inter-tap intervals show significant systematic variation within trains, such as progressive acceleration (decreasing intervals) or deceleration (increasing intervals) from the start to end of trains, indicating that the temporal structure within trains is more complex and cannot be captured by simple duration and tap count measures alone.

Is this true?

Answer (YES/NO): NO